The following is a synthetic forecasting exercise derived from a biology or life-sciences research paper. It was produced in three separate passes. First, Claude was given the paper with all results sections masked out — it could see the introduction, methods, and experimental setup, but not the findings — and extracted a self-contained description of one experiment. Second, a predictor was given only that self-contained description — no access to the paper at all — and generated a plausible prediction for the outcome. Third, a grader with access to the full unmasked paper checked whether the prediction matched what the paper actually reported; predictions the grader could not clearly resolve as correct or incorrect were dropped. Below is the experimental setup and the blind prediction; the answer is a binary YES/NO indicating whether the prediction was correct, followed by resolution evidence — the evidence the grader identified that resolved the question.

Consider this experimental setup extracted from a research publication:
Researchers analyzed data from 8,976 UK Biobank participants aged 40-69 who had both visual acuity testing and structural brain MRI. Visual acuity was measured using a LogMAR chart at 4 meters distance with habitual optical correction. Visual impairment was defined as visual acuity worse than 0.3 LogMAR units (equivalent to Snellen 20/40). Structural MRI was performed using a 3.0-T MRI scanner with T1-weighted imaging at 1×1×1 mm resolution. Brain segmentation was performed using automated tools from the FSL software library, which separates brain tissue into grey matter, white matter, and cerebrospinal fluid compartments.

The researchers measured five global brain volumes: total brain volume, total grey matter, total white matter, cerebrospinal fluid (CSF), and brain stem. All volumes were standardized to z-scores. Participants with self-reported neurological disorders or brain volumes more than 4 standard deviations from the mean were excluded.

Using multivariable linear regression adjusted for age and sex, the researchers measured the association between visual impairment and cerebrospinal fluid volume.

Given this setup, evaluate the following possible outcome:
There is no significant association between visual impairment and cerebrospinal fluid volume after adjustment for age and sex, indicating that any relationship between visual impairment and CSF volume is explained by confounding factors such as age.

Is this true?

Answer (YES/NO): YES